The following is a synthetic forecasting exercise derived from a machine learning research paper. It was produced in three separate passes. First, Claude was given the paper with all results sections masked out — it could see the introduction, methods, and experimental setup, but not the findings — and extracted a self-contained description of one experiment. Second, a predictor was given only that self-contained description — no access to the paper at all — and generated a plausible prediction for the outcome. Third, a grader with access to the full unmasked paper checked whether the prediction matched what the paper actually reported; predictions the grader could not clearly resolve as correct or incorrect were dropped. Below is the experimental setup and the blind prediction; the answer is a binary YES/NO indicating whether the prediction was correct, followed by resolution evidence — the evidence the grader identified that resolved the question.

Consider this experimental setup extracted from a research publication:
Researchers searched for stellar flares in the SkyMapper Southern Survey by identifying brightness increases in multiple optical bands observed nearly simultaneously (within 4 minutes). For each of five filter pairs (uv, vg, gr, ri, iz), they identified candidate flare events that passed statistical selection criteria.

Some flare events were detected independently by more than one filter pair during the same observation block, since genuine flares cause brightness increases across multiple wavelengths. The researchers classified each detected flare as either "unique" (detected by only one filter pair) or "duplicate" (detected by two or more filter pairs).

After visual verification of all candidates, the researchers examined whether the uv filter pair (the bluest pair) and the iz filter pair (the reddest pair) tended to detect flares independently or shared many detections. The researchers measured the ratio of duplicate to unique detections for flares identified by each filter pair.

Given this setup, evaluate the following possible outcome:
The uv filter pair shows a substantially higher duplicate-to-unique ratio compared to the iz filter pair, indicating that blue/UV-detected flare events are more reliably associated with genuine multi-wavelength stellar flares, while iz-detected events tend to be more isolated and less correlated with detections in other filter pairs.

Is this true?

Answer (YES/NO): NO